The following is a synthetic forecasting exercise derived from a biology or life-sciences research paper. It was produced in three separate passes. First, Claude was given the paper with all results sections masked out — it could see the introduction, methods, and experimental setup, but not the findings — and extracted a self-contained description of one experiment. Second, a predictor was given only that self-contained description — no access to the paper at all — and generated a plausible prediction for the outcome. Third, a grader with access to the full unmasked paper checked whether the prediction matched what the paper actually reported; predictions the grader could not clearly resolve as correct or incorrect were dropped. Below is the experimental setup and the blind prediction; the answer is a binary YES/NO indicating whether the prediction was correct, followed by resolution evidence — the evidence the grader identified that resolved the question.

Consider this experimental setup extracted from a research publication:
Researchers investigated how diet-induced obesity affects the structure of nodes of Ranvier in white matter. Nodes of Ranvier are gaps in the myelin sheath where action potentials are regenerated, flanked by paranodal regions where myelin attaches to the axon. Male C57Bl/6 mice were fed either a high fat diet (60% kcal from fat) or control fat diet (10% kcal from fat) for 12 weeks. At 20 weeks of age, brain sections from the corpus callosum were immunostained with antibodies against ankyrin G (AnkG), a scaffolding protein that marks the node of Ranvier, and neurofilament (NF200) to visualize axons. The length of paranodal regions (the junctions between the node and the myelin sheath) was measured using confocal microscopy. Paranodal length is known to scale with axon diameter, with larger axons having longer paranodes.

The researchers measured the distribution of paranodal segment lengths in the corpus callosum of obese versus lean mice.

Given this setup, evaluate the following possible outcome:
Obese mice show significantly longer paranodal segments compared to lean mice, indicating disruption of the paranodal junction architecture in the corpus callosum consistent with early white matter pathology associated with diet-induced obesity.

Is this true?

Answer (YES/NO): NO